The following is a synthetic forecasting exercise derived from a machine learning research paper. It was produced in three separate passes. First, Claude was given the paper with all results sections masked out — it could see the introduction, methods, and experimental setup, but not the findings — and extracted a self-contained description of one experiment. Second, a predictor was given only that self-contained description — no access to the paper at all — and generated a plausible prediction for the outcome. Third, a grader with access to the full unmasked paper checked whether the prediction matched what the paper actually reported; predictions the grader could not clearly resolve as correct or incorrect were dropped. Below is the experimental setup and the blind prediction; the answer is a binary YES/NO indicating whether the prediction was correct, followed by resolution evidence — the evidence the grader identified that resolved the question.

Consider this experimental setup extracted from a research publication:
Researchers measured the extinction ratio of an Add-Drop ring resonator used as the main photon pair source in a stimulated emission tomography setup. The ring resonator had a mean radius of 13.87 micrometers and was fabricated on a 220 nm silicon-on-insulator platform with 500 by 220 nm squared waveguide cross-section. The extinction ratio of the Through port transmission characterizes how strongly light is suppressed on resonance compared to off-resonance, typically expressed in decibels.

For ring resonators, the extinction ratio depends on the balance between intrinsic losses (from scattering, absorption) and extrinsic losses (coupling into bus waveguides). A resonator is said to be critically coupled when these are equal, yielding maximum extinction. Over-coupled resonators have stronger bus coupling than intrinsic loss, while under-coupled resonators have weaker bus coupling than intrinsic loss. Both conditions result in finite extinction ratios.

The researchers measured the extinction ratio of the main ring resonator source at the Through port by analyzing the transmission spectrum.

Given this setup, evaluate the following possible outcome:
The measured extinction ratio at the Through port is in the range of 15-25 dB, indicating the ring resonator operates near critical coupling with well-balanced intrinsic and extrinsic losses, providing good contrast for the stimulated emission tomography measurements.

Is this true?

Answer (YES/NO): NO